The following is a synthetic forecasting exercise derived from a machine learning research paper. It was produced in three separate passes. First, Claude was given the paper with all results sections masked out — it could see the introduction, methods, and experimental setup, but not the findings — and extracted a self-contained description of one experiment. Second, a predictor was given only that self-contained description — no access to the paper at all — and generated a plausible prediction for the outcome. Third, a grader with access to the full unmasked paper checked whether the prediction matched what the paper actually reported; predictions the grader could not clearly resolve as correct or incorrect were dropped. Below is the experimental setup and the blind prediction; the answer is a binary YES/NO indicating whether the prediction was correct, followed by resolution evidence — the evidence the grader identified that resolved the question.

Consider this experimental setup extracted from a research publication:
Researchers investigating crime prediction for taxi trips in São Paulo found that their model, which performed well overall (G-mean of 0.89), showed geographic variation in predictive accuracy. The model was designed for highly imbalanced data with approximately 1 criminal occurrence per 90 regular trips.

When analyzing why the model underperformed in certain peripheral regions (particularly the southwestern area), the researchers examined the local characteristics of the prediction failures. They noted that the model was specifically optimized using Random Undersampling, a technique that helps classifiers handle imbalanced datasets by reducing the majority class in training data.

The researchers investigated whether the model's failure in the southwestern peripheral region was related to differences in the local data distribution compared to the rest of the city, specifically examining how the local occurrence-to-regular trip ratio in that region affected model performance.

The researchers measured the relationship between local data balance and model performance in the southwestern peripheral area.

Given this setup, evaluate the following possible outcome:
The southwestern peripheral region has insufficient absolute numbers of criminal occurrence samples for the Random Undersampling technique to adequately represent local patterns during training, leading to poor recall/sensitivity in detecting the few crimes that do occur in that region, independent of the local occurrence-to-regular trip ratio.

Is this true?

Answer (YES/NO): NO